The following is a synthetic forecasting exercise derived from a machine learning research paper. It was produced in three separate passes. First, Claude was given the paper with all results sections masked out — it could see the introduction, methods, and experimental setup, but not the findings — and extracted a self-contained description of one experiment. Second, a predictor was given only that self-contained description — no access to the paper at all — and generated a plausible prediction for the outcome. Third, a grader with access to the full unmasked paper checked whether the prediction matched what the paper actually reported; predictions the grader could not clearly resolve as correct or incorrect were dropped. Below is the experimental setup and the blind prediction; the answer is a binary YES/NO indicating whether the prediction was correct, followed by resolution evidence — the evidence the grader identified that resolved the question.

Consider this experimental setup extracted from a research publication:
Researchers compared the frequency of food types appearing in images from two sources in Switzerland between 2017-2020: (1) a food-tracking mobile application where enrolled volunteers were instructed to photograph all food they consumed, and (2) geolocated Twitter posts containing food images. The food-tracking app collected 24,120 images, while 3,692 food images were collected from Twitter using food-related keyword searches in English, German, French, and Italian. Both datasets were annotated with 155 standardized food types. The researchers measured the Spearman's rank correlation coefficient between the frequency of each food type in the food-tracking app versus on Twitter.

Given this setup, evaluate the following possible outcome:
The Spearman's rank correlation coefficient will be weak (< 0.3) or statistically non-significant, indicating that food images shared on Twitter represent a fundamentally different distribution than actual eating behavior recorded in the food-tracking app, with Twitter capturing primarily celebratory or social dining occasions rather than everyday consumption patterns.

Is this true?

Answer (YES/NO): NO